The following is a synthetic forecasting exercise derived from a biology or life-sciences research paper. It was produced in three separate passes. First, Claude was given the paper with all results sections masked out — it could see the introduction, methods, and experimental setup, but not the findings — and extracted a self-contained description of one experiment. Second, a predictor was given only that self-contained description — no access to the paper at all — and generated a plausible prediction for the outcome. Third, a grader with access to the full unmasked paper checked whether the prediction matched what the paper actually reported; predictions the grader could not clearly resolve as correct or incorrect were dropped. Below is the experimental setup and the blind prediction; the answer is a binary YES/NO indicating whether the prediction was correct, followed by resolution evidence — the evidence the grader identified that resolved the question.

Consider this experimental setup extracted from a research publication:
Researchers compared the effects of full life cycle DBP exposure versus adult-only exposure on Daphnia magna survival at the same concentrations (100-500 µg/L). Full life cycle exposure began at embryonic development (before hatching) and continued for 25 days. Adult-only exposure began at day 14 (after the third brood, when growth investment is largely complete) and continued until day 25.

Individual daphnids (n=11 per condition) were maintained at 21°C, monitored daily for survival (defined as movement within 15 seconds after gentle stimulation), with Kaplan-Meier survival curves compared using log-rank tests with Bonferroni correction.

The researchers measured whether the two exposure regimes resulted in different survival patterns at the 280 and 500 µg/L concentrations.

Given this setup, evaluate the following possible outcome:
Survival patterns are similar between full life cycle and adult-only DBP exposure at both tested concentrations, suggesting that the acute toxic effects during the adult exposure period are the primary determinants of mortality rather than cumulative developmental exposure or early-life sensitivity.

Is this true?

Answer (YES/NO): NO